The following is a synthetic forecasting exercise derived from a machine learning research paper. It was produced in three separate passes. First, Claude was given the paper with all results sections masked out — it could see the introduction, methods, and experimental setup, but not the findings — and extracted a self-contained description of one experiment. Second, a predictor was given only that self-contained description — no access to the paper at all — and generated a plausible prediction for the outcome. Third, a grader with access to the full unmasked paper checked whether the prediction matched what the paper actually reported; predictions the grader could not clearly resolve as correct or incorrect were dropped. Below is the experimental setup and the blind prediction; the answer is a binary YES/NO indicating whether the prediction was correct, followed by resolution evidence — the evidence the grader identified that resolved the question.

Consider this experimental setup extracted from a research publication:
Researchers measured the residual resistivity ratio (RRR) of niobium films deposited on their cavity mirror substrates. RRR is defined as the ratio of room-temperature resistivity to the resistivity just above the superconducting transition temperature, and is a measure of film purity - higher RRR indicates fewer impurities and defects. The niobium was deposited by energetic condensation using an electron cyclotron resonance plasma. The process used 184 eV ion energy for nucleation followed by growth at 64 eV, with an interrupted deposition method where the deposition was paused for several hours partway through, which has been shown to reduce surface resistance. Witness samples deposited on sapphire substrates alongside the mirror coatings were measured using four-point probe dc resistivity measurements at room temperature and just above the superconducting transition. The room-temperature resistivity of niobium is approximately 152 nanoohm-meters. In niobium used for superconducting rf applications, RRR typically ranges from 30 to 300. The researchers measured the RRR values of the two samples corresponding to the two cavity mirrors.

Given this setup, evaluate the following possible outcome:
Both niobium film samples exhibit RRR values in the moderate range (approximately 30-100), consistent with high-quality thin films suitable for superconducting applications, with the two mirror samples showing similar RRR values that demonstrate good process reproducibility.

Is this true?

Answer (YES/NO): YES